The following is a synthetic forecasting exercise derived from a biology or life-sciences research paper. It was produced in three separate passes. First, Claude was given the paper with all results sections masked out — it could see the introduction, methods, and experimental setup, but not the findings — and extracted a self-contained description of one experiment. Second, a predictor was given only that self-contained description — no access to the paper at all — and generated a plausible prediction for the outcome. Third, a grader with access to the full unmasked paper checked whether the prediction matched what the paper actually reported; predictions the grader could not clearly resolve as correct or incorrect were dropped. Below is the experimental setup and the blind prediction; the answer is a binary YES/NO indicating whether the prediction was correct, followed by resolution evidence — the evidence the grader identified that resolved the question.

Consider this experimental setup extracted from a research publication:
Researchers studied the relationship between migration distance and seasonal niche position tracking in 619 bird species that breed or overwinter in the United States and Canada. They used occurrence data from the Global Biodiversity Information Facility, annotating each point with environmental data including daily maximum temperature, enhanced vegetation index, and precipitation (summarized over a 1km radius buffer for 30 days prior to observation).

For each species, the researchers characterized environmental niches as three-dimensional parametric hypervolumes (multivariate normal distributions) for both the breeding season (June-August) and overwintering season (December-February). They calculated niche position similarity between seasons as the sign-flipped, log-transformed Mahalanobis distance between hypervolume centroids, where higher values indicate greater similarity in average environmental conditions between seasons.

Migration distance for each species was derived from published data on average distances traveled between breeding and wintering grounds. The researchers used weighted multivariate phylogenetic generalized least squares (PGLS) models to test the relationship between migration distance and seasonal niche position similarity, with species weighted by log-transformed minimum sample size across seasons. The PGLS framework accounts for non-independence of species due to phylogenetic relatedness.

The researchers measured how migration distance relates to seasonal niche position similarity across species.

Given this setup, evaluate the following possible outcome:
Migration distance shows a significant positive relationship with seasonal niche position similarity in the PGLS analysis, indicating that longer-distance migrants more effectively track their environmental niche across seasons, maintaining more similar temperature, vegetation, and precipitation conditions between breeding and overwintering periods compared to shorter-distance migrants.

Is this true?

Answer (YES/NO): YES